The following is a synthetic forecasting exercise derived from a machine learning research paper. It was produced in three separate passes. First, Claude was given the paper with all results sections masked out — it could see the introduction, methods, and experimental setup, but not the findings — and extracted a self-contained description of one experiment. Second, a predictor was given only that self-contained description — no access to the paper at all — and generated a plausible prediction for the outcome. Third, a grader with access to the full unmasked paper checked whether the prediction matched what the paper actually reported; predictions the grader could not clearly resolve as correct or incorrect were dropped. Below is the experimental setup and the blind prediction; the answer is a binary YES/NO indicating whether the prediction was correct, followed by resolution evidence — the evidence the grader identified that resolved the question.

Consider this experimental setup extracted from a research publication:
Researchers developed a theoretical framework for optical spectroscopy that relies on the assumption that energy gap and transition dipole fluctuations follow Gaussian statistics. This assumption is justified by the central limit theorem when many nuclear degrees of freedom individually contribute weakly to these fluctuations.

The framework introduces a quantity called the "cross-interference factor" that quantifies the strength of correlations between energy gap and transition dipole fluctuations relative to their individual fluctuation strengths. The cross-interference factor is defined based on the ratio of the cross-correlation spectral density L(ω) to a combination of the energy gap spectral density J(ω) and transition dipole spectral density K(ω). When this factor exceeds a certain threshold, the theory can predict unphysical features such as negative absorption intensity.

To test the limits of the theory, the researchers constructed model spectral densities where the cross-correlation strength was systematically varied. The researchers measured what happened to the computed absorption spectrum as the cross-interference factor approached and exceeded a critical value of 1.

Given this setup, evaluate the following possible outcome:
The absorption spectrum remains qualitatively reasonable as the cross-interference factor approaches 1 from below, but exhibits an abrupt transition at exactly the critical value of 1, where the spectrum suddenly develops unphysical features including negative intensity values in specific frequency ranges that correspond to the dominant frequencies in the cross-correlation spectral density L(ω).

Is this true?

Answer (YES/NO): NO